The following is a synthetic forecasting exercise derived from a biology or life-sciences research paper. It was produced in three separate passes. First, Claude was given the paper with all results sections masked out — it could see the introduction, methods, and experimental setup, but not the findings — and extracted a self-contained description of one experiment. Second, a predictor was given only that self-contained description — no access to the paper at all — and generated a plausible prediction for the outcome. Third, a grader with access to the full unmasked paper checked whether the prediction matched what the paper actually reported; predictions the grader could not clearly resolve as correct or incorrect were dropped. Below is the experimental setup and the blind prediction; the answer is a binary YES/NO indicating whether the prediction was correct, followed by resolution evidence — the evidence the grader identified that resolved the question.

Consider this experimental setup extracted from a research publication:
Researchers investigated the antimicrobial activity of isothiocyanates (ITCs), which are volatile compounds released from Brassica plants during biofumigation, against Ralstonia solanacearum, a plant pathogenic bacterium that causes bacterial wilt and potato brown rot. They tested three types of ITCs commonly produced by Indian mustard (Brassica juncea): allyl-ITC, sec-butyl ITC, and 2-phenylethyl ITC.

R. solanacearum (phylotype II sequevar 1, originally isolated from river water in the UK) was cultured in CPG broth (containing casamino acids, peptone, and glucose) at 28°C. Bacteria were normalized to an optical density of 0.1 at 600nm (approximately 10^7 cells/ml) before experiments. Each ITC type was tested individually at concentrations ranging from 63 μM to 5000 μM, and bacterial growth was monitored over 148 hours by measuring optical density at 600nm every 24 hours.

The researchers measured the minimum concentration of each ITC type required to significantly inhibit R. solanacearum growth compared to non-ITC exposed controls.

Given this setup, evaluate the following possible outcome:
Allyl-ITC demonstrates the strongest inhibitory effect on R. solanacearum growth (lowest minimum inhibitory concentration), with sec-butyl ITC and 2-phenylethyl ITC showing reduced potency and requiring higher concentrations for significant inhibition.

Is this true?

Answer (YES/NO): YES